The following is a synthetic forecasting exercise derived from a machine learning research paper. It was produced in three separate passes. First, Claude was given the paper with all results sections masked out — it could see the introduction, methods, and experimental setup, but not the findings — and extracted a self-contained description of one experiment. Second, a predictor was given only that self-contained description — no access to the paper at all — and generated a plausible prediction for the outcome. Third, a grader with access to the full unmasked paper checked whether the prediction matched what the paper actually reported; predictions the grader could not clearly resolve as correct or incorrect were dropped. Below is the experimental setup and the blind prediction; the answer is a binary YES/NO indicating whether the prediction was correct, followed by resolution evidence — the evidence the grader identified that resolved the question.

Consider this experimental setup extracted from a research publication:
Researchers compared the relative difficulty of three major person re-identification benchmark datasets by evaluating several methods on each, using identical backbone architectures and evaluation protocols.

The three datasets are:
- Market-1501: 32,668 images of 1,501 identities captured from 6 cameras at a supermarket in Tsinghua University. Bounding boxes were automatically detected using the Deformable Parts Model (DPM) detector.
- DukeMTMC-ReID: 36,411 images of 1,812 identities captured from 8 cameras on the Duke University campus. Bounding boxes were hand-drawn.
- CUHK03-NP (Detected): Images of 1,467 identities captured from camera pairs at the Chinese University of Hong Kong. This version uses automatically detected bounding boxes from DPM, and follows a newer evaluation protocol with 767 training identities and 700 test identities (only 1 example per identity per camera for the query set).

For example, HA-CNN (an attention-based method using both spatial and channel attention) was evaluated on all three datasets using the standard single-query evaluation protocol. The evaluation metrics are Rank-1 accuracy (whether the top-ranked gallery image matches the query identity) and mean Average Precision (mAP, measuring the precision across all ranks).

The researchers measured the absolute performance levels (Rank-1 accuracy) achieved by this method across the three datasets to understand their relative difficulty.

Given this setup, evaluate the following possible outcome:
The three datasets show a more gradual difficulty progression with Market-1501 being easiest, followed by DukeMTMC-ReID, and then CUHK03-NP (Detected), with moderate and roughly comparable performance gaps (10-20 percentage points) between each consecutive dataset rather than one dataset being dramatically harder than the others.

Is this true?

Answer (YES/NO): NO